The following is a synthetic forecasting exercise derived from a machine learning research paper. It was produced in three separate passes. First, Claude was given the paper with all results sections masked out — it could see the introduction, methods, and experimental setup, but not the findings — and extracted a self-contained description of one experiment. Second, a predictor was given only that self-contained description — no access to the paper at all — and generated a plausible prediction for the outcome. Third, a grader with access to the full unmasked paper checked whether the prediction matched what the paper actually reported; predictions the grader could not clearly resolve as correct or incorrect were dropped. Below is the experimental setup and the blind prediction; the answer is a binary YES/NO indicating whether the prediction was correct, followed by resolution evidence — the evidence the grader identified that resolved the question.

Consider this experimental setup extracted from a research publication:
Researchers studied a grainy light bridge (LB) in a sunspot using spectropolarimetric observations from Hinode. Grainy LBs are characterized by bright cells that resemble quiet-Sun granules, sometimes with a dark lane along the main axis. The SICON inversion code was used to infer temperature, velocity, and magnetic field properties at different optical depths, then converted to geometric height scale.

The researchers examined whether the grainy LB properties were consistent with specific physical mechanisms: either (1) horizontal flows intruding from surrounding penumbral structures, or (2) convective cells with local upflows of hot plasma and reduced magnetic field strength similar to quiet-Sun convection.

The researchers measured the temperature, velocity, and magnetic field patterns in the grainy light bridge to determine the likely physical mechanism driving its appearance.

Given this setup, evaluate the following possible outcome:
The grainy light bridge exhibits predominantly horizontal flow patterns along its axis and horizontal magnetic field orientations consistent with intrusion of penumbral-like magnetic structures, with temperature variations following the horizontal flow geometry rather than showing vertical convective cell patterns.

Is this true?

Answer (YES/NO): NO